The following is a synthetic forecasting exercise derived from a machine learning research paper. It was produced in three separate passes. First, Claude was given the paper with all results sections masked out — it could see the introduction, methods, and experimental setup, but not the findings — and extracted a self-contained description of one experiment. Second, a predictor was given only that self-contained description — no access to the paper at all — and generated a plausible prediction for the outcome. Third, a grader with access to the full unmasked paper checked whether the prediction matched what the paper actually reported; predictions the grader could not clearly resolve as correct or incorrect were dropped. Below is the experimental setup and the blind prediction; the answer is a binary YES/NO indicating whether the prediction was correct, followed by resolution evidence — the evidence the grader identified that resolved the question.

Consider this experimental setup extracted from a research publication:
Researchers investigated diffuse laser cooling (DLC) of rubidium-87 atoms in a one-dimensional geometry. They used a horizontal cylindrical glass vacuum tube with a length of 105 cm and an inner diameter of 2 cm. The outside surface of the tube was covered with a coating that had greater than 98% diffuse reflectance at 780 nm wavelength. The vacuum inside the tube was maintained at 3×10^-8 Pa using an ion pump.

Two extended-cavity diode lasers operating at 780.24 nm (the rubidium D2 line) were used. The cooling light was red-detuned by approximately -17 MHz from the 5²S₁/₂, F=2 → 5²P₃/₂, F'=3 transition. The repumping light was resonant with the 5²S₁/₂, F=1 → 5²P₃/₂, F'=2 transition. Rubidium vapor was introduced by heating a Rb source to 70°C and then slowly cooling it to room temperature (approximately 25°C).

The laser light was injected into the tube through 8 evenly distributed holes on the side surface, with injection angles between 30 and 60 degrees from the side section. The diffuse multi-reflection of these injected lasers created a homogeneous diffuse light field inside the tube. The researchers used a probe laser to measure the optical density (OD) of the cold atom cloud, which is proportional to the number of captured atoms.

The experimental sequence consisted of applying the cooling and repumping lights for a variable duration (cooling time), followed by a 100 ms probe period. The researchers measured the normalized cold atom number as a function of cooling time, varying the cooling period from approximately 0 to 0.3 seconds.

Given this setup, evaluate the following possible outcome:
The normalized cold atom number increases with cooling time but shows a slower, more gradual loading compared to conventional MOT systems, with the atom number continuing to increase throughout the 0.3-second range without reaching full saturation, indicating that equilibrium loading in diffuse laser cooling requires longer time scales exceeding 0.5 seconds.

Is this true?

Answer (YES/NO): NO